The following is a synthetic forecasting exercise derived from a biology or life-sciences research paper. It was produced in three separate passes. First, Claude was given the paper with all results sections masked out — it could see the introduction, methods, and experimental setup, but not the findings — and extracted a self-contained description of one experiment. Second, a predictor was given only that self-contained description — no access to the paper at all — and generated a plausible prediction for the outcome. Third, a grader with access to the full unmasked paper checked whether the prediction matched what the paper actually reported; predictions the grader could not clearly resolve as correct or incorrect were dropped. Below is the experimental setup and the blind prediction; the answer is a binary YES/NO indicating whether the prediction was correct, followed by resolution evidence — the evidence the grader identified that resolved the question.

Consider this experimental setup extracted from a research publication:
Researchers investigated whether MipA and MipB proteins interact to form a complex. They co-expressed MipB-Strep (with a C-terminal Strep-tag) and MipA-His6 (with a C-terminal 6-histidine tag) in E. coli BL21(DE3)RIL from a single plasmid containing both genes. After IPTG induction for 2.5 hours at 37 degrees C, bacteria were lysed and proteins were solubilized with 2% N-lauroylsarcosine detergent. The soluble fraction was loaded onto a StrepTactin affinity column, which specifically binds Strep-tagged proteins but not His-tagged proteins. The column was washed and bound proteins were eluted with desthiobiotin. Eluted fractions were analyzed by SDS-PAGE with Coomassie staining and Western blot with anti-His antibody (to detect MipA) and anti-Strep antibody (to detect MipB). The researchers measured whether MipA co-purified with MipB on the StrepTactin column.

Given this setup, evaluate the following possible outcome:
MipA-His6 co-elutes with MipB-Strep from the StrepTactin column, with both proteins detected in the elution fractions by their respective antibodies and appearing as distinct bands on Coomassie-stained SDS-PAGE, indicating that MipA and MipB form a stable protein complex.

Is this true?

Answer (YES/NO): YES